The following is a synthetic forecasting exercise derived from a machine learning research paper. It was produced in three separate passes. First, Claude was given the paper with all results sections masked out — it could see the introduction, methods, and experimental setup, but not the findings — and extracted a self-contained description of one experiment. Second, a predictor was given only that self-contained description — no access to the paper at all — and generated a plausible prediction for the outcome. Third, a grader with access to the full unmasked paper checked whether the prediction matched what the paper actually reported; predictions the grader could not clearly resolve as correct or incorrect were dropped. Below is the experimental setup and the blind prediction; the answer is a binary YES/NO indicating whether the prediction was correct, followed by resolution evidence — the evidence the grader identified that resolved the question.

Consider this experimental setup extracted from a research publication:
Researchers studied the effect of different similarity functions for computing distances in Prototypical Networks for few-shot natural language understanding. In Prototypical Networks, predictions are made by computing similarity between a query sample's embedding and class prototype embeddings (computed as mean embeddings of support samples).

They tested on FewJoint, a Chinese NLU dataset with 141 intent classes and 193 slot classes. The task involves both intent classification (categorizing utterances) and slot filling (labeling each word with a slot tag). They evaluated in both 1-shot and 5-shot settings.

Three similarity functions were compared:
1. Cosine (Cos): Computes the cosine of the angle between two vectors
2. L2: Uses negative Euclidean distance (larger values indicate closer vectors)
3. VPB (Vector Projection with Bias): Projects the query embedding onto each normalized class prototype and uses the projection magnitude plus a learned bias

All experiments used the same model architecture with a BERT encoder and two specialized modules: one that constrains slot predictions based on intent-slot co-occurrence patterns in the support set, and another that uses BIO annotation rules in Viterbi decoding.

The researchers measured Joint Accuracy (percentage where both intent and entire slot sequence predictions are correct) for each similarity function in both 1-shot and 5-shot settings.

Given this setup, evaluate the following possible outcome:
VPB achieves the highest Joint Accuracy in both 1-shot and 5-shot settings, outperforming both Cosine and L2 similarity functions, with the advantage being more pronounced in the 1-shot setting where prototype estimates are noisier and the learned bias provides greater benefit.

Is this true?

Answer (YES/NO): NO